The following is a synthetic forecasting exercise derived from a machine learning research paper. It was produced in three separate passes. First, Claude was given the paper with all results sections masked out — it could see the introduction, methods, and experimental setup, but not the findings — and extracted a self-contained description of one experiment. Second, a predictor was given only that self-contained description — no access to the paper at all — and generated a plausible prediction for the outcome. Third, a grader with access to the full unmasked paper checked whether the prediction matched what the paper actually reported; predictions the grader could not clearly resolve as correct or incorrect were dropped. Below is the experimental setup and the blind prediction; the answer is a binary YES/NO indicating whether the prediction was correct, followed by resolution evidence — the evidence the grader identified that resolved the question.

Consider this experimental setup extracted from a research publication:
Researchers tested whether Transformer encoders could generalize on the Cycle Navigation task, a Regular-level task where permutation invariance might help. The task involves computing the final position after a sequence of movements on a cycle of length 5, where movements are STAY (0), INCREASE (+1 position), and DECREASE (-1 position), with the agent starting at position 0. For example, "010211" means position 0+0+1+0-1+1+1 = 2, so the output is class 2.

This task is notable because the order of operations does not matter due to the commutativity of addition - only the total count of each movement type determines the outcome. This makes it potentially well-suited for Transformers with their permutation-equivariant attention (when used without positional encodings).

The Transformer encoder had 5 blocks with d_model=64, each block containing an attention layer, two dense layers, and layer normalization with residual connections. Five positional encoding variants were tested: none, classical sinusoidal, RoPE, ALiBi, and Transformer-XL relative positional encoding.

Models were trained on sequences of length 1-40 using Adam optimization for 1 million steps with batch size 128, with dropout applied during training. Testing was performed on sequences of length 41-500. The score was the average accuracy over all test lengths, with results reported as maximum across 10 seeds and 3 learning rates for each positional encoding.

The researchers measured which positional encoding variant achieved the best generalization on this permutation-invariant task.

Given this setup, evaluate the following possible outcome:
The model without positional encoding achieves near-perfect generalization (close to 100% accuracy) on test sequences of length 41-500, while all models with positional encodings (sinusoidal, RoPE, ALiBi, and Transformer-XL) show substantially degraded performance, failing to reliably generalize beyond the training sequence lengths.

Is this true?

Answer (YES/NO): NO